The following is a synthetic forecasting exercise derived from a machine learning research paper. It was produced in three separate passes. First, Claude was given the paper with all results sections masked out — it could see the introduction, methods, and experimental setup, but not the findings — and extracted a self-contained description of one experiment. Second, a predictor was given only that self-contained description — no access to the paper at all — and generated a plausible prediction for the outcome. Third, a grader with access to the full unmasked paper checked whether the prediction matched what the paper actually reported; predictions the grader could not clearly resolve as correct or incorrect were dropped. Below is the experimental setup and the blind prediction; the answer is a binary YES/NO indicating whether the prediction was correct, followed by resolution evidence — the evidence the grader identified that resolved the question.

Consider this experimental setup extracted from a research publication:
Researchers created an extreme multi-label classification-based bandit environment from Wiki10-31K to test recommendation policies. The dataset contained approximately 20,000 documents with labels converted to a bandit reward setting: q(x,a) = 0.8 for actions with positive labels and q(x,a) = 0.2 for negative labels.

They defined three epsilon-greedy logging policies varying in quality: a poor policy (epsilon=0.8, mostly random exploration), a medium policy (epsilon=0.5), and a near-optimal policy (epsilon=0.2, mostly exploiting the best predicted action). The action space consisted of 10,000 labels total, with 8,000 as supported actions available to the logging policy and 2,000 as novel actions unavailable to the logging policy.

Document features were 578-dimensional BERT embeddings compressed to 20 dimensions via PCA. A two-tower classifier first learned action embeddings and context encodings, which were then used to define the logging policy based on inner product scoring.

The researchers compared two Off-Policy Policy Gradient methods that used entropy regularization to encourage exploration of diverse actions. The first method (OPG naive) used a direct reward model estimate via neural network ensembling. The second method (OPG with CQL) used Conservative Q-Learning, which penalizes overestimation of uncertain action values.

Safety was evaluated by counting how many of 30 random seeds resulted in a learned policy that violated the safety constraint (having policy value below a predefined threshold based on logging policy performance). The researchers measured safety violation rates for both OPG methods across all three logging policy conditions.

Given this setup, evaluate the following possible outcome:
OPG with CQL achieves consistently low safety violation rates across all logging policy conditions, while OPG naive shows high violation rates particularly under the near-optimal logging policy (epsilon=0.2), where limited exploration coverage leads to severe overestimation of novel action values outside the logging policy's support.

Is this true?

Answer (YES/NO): NO